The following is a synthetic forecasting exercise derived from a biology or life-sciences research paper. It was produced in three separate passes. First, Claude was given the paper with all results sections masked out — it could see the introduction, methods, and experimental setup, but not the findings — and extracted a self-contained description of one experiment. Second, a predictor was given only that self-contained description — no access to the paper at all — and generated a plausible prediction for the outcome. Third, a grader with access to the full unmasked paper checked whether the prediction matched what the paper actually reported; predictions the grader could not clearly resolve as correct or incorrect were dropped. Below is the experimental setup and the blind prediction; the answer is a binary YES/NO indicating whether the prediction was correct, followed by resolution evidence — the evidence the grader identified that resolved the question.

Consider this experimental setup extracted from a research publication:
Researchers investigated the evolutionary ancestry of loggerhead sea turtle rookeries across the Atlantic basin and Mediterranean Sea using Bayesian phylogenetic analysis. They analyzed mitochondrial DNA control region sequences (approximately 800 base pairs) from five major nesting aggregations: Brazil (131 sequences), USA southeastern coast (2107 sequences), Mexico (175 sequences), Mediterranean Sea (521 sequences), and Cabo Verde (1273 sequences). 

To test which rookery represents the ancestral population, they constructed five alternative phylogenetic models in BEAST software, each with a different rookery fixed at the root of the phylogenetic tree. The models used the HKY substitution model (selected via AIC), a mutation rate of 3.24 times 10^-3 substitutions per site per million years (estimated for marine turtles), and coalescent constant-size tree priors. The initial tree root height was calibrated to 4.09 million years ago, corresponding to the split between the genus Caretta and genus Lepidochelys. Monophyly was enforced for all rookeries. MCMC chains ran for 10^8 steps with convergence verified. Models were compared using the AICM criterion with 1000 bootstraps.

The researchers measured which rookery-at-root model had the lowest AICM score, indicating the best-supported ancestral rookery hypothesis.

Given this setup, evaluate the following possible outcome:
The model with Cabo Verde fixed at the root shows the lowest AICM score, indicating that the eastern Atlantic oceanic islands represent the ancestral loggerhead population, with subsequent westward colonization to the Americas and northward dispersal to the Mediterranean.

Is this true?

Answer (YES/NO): NO